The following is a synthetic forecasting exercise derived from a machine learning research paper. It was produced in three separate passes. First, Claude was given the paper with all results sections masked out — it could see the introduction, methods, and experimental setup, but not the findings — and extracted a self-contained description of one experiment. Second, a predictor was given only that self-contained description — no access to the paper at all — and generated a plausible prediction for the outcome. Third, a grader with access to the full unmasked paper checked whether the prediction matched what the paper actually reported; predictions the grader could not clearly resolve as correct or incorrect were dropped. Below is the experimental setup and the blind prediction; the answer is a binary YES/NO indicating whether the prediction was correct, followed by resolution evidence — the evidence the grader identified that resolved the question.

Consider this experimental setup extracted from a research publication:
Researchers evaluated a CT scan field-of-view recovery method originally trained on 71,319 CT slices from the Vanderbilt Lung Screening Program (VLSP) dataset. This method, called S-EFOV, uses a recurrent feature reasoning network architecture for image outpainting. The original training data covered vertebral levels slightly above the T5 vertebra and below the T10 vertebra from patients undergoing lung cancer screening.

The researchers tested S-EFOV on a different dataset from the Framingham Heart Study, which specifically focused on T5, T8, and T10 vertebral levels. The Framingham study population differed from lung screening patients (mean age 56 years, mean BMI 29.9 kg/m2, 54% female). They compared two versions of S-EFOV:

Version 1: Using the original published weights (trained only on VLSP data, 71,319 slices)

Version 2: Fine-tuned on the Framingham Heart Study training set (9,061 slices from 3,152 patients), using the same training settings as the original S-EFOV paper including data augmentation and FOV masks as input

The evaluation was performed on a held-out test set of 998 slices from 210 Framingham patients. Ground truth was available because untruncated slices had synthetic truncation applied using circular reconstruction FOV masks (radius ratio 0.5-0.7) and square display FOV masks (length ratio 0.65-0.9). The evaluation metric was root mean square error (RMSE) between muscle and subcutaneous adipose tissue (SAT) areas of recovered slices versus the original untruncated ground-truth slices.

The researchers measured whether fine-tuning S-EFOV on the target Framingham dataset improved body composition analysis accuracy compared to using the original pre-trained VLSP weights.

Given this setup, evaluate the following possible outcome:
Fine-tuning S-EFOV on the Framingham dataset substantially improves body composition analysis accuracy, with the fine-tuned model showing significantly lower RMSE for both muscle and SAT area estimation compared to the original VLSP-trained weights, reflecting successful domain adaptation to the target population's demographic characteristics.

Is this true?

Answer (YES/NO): NO